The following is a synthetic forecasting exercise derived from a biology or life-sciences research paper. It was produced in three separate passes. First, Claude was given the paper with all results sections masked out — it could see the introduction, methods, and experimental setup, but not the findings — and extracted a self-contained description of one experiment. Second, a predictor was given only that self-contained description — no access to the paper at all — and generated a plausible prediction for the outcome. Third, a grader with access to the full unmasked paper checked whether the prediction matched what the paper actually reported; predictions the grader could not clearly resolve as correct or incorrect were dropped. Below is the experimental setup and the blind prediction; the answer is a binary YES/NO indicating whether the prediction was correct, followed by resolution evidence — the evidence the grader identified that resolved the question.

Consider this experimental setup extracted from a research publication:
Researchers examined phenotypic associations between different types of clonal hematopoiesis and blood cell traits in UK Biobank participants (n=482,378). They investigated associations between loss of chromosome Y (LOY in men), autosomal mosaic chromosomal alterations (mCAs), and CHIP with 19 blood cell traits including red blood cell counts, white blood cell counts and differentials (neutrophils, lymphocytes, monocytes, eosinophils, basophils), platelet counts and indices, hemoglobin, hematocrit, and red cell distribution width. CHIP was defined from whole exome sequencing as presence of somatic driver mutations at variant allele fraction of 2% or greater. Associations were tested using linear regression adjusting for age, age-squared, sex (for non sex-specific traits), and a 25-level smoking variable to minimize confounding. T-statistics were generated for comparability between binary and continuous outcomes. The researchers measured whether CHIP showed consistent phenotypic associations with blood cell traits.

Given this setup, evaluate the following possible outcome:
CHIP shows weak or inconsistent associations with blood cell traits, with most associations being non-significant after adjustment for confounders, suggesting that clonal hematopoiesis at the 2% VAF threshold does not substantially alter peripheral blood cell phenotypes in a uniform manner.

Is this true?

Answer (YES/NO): NO